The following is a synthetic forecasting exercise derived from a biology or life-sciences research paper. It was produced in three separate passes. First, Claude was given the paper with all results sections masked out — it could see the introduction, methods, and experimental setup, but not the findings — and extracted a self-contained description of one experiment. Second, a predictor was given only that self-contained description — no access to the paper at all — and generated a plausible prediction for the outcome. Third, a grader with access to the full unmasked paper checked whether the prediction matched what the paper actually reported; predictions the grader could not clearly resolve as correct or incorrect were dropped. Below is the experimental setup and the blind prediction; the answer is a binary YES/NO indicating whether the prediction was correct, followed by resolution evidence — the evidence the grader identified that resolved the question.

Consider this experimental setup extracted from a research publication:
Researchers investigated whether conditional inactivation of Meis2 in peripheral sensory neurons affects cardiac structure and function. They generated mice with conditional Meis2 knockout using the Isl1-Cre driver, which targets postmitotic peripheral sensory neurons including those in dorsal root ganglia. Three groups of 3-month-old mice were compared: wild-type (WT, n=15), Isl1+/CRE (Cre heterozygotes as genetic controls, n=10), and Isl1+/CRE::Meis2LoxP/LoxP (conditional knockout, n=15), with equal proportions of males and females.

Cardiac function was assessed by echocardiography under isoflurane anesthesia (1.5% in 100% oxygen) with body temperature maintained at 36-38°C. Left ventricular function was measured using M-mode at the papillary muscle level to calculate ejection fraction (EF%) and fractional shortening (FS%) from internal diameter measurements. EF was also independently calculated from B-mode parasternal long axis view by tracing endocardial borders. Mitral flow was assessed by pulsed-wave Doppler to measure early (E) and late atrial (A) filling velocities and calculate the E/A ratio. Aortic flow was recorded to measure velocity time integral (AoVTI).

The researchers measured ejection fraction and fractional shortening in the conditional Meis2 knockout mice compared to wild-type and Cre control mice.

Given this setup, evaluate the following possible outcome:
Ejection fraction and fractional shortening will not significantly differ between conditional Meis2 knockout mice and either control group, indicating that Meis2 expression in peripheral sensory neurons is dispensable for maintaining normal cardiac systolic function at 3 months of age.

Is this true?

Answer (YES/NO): YES